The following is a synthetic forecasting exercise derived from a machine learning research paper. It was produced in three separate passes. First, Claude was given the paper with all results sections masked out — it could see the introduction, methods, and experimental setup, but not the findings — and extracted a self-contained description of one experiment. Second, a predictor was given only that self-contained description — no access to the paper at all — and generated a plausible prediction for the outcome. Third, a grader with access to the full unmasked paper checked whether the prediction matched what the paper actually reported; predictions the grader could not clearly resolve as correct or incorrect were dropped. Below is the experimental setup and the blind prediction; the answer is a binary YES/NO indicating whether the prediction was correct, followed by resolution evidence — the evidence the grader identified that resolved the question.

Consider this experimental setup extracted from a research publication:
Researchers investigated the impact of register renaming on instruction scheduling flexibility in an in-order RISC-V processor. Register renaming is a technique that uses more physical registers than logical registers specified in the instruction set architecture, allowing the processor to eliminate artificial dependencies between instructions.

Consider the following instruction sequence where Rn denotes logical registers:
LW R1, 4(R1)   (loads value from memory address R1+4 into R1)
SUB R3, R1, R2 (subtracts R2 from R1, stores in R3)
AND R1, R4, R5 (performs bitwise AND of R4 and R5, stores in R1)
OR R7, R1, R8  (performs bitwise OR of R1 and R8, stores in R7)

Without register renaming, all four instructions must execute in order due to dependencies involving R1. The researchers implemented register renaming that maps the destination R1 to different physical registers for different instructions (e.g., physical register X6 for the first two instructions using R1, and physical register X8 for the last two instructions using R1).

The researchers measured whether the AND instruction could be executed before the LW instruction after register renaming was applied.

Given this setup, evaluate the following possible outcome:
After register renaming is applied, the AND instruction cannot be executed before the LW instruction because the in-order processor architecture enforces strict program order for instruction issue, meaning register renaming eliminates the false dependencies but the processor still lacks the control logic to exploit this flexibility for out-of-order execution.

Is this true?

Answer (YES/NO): NO